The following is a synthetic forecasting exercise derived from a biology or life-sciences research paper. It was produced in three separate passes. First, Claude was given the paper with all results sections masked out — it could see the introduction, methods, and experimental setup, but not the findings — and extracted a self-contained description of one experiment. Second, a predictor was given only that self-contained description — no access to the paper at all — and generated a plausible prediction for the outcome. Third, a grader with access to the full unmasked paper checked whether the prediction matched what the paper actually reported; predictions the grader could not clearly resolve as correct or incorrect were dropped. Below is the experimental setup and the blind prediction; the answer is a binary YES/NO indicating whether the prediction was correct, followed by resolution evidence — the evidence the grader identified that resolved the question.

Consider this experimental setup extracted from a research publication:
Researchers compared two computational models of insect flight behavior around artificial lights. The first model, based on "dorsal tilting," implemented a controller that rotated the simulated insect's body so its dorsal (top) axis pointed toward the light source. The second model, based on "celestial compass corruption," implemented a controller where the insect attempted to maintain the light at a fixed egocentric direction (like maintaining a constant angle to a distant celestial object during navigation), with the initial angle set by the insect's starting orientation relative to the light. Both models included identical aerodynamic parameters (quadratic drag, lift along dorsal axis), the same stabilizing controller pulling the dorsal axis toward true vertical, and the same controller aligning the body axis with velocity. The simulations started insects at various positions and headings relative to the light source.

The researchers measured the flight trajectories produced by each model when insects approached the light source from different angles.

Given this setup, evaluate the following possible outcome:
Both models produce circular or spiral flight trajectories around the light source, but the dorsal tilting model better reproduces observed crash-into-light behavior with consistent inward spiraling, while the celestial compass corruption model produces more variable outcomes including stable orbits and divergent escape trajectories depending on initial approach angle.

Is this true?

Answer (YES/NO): NO